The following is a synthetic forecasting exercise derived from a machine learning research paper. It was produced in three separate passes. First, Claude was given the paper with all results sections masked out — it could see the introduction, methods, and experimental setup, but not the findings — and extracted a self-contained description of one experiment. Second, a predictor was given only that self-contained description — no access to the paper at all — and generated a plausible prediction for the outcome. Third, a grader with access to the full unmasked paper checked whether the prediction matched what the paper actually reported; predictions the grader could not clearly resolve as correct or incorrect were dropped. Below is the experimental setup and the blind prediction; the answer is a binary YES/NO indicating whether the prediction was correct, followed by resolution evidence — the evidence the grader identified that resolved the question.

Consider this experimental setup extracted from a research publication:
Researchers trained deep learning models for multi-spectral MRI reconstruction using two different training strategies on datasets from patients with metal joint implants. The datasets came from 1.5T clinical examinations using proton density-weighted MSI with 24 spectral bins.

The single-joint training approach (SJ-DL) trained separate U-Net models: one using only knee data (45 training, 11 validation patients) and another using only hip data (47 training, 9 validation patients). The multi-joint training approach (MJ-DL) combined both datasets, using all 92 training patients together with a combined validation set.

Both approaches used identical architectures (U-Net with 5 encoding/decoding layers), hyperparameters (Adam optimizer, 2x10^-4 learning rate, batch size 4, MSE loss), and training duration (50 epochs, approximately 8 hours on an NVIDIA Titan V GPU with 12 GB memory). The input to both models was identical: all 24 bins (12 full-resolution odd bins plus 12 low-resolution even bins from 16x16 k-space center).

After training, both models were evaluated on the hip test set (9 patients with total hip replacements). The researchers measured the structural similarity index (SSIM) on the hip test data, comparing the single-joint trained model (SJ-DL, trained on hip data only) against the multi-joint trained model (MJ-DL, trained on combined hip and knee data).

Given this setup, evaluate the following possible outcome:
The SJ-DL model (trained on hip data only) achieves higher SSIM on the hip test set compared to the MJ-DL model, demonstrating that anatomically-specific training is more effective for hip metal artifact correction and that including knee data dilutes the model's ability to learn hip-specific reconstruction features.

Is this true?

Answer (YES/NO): NO